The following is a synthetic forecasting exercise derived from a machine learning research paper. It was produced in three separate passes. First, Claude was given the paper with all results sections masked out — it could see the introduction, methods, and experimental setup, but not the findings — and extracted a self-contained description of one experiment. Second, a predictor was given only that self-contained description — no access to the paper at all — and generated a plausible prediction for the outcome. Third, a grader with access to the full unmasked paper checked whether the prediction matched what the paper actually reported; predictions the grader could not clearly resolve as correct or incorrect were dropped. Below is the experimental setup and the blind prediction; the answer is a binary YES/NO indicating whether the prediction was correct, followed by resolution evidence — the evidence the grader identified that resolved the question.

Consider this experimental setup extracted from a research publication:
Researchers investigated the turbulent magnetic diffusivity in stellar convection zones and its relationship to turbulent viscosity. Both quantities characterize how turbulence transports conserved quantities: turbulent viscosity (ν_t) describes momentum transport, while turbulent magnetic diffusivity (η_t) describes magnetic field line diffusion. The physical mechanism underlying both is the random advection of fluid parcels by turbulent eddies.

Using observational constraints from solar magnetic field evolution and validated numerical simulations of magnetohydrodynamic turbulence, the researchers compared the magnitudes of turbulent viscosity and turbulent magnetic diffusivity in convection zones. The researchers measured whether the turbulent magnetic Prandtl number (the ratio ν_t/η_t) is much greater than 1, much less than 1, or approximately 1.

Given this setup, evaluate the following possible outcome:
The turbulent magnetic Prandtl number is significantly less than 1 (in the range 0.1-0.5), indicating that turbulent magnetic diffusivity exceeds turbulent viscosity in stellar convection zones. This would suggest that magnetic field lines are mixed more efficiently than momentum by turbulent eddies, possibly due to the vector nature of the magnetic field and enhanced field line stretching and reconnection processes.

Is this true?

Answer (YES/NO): NO